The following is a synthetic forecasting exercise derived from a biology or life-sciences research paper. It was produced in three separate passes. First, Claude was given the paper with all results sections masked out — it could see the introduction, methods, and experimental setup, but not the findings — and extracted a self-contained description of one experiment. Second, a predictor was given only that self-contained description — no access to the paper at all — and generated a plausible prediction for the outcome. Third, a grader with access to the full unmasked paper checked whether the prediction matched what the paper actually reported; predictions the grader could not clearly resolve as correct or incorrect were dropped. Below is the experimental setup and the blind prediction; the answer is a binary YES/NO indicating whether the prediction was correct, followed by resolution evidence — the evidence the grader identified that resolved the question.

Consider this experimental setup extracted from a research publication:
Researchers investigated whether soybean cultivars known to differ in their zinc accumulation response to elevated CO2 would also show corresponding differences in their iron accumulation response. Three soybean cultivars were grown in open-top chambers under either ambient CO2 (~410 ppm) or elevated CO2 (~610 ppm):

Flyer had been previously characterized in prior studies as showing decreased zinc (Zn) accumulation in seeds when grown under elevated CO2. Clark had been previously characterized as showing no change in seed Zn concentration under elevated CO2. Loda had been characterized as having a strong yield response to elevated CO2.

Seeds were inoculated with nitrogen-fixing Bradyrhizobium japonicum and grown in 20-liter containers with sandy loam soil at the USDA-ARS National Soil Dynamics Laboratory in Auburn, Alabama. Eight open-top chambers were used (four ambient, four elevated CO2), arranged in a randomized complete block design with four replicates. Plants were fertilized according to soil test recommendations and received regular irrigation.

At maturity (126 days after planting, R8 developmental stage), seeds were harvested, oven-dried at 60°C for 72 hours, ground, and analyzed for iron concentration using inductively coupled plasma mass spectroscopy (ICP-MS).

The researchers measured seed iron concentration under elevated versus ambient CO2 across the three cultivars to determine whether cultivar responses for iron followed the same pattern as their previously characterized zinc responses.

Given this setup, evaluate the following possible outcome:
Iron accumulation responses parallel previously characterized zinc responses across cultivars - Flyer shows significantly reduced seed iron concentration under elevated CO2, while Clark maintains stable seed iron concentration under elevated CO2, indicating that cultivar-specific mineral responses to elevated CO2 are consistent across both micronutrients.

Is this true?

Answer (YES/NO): NO